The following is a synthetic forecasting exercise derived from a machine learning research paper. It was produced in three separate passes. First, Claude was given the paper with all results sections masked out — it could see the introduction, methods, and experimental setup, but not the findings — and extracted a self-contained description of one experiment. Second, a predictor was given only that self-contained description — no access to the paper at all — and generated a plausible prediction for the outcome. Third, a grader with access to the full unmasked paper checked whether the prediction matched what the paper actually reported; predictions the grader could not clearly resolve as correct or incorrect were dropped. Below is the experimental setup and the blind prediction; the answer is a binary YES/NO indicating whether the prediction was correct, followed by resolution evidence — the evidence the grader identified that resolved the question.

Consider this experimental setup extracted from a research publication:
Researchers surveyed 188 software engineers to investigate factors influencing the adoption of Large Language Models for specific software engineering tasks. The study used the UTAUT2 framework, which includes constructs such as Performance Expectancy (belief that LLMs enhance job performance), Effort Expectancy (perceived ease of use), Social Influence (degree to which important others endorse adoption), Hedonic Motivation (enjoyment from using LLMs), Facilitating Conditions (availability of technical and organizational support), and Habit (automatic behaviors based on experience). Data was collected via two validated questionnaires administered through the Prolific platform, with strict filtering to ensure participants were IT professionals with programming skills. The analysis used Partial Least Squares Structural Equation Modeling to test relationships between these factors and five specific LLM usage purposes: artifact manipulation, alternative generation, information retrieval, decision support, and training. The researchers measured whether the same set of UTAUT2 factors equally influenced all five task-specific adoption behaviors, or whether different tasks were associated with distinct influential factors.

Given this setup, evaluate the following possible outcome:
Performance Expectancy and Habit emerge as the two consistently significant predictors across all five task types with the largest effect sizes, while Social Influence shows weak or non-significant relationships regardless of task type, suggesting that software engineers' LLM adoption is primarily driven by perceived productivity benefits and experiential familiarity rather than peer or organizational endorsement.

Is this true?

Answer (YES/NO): NO